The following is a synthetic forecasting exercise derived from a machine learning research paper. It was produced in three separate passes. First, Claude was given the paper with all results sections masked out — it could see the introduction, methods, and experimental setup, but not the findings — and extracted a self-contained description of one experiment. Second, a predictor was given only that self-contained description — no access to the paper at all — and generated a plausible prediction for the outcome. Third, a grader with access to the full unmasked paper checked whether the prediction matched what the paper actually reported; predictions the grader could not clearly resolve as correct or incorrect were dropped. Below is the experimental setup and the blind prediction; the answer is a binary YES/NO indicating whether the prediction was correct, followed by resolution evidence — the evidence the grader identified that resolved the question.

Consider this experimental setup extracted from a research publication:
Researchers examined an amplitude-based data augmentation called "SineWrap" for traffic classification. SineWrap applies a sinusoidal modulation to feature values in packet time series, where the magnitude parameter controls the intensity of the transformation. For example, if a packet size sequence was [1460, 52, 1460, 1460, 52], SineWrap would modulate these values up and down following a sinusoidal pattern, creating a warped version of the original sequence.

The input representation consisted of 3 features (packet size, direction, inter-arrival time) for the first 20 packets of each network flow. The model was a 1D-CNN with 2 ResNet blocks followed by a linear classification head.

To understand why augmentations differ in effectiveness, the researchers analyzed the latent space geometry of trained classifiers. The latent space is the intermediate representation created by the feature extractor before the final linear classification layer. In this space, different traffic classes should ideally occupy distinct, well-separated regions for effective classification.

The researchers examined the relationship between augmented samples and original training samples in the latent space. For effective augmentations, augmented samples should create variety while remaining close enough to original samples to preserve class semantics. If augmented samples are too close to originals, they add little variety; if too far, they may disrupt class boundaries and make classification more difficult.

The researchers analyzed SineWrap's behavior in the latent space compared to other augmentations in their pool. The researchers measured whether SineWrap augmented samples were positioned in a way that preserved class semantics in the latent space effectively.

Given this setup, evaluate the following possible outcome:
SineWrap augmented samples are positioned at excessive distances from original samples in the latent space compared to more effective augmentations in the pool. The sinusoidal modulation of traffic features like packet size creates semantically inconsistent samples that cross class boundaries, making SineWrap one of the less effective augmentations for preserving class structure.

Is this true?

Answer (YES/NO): NO